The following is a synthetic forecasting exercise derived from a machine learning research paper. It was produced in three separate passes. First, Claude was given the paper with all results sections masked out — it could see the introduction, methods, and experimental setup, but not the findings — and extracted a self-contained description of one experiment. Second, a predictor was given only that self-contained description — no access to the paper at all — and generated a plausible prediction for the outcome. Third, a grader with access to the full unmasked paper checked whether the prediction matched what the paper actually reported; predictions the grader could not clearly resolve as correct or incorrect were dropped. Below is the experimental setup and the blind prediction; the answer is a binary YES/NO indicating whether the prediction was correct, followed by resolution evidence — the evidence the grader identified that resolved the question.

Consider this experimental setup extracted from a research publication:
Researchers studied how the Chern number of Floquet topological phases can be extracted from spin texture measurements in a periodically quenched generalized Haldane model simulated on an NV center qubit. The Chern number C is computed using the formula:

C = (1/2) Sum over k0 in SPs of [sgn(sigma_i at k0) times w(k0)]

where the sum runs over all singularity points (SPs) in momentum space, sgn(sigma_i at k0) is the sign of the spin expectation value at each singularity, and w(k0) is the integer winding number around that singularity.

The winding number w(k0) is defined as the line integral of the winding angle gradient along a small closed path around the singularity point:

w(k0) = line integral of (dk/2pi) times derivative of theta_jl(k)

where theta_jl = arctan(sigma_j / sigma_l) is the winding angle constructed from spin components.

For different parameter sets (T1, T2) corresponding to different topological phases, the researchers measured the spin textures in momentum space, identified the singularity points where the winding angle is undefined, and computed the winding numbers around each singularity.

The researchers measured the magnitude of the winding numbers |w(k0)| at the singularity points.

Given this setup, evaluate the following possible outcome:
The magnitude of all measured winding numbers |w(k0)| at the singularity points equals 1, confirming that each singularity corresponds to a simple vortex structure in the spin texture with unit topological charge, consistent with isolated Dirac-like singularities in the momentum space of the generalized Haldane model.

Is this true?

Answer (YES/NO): YES